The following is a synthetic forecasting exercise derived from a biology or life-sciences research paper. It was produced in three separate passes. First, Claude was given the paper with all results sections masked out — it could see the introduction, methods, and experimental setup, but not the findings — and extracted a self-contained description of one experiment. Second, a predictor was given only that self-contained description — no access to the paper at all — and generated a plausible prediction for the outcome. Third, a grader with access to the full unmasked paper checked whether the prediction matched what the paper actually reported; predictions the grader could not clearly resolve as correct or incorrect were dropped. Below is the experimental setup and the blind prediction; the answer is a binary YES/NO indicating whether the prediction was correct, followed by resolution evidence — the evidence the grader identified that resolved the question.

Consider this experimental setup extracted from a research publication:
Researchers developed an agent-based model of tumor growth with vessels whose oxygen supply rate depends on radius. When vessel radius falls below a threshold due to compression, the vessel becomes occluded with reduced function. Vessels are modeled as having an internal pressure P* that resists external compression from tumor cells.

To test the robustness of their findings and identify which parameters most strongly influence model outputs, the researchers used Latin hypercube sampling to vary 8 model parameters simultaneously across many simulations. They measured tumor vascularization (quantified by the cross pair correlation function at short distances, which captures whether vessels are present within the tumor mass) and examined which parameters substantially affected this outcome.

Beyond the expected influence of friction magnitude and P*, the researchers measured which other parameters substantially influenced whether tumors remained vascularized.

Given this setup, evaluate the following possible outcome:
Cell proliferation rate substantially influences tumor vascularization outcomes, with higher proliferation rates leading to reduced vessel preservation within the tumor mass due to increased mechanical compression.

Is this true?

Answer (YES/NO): NO